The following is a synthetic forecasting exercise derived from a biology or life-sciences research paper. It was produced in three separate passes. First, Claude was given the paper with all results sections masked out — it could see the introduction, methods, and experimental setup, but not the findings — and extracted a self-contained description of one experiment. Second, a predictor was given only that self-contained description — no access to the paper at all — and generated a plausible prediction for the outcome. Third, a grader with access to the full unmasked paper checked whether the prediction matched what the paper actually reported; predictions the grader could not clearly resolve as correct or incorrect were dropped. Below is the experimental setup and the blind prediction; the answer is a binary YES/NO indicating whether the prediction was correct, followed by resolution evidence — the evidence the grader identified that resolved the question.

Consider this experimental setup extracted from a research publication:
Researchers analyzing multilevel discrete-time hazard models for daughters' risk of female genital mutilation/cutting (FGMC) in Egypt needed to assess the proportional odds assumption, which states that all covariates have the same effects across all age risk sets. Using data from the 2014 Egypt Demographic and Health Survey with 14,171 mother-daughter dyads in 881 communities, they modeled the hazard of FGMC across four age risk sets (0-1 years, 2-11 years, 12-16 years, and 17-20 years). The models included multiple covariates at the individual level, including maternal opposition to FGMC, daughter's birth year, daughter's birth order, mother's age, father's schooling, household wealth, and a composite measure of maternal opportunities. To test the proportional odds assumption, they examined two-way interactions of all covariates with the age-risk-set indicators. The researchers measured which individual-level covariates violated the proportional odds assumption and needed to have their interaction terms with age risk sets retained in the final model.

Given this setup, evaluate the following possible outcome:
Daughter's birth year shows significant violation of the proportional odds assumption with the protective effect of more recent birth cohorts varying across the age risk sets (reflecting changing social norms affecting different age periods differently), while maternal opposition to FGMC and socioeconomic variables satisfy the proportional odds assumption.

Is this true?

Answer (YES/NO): NO